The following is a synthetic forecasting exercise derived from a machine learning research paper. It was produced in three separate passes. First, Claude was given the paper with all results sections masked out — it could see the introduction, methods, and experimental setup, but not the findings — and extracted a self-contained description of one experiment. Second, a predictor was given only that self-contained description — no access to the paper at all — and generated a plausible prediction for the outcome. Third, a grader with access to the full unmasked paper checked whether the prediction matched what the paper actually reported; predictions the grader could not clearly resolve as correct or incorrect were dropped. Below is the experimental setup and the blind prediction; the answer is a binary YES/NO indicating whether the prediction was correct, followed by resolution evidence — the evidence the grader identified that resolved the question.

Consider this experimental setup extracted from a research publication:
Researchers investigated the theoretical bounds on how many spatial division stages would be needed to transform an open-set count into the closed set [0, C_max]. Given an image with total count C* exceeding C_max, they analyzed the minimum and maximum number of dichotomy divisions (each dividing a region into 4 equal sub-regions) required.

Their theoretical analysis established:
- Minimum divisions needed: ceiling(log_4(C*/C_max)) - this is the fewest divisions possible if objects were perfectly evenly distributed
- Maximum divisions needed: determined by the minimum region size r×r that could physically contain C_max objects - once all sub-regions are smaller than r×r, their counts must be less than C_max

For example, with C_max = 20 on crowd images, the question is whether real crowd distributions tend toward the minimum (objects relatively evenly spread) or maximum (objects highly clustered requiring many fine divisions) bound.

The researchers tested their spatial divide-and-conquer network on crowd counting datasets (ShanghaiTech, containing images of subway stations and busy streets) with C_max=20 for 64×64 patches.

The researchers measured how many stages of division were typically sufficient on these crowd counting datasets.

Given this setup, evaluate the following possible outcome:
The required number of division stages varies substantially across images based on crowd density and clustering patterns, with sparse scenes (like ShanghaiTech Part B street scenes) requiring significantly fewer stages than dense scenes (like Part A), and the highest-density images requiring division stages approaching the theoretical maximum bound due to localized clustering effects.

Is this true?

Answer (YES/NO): NO